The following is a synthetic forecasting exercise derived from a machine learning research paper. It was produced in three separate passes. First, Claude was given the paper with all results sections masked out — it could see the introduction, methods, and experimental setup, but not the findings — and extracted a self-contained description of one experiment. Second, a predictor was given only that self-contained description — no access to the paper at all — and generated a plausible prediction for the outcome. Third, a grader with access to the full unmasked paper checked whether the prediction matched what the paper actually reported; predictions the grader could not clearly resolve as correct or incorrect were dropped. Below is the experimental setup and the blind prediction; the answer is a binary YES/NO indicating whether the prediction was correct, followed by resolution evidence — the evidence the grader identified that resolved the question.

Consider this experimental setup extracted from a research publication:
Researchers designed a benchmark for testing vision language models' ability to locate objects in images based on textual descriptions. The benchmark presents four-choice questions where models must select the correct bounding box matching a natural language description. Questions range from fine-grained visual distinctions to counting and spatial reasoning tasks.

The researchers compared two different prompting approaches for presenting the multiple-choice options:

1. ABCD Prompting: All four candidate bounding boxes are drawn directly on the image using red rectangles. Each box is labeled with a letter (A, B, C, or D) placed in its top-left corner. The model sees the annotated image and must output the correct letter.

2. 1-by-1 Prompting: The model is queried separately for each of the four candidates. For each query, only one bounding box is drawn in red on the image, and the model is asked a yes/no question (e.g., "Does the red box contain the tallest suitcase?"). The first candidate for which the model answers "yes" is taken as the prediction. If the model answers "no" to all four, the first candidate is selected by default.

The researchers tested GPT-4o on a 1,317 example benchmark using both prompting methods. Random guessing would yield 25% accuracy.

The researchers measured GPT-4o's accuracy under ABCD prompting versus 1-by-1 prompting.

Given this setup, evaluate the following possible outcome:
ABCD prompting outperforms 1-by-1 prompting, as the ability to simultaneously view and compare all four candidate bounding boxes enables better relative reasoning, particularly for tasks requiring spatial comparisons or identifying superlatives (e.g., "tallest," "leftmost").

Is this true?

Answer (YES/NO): YES